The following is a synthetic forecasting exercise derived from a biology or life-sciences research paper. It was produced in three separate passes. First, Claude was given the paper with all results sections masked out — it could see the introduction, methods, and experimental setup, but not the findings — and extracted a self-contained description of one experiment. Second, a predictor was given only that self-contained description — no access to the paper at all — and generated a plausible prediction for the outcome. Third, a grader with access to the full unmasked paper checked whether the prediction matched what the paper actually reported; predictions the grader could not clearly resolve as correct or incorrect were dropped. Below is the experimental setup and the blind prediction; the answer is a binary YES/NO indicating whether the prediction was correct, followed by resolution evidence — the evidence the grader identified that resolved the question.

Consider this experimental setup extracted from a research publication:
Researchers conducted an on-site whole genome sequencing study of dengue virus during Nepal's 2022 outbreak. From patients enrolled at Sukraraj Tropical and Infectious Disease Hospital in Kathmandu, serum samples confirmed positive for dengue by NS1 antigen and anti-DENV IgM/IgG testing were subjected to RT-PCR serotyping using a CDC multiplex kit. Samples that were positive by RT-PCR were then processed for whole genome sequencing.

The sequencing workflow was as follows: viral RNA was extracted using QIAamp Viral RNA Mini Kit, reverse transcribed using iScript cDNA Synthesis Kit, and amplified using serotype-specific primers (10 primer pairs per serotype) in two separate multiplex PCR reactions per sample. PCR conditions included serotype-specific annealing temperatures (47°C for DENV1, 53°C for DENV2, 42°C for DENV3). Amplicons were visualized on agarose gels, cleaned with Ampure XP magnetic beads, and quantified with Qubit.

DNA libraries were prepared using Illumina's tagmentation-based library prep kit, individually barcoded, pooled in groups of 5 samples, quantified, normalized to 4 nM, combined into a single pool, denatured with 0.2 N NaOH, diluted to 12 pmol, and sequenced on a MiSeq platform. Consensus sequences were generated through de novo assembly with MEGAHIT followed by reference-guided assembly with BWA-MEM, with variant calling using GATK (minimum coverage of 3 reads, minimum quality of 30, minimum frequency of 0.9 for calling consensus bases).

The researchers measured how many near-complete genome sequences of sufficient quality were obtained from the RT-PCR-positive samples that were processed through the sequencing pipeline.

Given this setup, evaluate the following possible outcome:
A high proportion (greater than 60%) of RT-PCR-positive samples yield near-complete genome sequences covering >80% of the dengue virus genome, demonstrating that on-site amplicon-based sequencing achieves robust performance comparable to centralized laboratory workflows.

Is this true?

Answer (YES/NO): NO